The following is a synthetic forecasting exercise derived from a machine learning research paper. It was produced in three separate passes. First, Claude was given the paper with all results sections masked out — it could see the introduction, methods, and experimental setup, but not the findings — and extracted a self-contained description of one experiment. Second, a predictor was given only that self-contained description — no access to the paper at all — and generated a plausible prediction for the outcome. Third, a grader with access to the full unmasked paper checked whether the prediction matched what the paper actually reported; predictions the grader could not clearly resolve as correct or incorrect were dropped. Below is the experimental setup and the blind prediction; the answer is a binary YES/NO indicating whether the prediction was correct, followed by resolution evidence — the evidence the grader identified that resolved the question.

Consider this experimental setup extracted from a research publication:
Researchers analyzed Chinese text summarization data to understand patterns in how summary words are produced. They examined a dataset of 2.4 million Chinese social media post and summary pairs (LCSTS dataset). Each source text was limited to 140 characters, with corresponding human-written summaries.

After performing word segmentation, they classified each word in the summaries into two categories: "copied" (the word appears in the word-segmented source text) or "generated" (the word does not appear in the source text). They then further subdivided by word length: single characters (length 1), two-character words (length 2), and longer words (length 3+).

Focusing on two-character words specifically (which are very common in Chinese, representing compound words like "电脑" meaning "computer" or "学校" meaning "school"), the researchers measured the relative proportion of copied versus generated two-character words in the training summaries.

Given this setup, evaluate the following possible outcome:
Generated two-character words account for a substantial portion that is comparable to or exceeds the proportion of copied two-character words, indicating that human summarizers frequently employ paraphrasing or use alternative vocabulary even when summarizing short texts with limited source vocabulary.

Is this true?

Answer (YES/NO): NO